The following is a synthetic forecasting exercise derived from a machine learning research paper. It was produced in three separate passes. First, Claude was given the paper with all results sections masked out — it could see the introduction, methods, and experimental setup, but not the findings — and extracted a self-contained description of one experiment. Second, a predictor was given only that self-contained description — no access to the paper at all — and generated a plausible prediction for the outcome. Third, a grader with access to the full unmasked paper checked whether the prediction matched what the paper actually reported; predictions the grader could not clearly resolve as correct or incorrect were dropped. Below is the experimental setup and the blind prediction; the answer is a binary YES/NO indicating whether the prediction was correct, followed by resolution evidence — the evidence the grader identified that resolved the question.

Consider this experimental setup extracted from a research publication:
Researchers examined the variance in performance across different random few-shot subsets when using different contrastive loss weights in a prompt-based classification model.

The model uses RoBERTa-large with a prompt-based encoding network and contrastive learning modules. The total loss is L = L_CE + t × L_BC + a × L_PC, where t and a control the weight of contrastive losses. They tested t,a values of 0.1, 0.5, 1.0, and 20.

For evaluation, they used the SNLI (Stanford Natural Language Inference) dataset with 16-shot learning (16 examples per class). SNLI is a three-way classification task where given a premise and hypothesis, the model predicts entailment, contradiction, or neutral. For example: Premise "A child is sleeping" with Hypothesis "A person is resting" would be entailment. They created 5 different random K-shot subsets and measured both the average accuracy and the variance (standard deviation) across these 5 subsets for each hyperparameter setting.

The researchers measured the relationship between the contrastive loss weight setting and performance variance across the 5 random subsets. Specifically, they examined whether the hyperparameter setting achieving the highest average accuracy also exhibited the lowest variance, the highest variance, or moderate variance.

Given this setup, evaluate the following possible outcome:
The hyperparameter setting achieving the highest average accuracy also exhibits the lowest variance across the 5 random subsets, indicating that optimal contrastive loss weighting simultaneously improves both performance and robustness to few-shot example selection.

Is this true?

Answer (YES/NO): NO